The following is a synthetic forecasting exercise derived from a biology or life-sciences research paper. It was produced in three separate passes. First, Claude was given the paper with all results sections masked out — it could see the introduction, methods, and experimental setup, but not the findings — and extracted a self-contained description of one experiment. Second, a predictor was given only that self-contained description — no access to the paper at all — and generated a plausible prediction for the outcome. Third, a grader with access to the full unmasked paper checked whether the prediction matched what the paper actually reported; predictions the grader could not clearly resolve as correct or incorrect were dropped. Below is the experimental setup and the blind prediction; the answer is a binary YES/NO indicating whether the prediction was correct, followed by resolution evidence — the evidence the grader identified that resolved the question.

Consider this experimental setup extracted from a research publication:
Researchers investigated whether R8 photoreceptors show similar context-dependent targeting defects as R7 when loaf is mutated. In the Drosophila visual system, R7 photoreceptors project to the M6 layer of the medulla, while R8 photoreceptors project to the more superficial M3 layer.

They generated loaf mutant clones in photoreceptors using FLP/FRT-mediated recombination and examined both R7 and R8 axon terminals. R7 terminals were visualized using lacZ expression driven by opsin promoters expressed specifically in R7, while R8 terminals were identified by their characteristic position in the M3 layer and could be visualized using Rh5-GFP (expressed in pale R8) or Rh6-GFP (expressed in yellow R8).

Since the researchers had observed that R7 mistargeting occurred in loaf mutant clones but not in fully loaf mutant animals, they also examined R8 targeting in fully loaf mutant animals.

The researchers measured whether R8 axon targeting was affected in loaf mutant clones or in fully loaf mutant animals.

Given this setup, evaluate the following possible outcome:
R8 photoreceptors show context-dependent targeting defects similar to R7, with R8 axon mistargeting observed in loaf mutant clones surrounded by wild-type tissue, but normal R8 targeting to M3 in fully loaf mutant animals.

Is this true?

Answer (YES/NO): NO